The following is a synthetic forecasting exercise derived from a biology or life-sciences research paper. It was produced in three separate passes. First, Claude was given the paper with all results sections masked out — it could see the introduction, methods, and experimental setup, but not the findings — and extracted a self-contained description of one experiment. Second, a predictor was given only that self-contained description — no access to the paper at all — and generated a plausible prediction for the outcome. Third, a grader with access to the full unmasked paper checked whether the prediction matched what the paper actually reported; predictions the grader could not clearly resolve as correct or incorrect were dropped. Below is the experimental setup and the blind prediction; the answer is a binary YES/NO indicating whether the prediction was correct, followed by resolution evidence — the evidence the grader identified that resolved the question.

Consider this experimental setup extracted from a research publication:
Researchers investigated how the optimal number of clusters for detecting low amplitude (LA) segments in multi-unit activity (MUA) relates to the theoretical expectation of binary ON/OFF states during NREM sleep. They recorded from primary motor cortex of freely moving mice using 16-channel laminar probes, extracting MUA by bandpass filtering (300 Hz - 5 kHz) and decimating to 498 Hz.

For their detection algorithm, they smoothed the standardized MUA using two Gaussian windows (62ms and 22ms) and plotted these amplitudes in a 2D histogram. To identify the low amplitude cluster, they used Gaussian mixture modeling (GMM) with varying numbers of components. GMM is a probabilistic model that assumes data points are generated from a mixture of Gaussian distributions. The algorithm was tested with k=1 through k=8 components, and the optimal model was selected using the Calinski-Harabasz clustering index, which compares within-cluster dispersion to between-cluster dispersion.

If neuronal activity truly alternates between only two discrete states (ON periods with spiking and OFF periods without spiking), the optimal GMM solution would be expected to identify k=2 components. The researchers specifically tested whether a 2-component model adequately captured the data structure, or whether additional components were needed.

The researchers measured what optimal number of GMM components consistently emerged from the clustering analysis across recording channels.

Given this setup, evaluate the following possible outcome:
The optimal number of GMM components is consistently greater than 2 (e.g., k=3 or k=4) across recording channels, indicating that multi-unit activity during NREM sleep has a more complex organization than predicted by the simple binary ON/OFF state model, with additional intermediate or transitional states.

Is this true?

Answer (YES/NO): YES